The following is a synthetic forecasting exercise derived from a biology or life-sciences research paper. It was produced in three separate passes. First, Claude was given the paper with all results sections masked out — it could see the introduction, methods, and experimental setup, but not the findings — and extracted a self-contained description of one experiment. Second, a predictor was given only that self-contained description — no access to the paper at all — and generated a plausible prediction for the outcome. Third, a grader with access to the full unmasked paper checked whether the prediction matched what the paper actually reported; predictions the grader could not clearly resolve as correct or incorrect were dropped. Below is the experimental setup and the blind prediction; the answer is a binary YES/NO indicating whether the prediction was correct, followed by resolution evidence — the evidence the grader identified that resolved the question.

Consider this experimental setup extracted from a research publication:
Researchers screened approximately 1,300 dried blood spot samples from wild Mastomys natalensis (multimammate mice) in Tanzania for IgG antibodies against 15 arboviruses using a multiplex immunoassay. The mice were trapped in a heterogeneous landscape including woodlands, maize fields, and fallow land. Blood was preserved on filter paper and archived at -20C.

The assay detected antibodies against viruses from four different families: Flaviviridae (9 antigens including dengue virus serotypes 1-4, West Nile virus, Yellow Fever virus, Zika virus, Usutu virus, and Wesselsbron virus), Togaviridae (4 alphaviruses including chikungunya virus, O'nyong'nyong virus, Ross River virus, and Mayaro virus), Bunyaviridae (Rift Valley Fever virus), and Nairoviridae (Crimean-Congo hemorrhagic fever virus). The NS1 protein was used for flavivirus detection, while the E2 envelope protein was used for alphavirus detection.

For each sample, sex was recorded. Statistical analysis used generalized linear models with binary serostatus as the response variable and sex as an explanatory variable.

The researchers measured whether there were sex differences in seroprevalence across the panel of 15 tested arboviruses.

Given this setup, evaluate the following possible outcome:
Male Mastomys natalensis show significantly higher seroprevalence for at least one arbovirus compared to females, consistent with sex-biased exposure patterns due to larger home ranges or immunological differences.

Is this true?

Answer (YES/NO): NO